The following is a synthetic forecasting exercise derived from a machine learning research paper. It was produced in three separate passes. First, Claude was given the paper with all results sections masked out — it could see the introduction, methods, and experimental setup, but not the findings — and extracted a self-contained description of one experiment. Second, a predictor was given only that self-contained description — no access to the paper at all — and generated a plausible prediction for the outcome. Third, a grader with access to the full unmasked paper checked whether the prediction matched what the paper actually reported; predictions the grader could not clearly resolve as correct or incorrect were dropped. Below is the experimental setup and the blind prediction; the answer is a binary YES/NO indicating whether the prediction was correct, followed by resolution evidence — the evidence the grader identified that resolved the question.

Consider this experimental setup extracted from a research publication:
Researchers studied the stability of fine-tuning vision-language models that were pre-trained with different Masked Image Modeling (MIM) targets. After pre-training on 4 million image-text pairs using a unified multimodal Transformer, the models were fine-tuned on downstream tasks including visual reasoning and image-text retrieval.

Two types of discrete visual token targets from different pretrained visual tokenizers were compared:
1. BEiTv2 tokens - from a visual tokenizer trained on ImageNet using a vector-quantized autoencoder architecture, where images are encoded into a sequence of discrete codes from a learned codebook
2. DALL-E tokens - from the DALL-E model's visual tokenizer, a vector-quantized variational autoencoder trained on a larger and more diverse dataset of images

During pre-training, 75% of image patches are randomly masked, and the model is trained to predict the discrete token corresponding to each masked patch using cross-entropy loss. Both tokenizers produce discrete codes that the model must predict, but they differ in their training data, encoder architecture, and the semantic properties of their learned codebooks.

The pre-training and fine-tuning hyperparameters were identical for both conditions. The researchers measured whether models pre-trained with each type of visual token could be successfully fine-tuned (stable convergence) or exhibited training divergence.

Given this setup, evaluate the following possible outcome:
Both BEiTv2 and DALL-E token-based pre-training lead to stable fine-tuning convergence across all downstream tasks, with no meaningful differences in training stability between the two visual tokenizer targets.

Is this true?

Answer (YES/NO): NO